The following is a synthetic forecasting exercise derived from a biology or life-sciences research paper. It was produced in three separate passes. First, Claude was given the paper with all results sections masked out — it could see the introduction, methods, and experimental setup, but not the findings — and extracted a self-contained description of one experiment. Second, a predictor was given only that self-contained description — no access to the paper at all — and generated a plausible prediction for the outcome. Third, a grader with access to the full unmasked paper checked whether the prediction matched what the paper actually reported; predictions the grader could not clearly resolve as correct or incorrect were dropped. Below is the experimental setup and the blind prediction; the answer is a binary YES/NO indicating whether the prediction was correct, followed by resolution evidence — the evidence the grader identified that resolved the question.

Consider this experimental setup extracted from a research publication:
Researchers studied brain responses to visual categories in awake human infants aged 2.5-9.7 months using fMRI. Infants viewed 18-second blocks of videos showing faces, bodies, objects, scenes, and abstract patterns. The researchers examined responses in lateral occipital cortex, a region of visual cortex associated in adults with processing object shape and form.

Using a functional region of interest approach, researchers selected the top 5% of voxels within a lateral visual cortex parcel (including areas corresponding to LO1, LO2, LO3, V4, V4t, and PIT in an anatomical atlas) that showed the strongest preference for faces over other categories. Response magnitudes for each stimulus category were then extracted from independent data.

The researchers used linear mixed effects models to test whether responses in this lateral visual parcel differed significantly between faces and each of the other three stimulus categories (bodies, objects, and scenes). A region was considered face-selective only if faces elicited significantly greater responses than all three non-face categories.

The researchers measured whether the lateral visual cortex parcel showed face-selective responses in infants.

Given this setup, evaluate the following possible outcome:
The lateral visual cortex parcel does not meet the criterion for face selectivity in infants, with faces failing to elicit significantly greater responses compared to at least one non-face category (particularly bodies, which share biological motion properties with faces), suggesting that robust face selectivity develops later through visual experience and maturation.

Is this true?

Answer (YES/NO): YES